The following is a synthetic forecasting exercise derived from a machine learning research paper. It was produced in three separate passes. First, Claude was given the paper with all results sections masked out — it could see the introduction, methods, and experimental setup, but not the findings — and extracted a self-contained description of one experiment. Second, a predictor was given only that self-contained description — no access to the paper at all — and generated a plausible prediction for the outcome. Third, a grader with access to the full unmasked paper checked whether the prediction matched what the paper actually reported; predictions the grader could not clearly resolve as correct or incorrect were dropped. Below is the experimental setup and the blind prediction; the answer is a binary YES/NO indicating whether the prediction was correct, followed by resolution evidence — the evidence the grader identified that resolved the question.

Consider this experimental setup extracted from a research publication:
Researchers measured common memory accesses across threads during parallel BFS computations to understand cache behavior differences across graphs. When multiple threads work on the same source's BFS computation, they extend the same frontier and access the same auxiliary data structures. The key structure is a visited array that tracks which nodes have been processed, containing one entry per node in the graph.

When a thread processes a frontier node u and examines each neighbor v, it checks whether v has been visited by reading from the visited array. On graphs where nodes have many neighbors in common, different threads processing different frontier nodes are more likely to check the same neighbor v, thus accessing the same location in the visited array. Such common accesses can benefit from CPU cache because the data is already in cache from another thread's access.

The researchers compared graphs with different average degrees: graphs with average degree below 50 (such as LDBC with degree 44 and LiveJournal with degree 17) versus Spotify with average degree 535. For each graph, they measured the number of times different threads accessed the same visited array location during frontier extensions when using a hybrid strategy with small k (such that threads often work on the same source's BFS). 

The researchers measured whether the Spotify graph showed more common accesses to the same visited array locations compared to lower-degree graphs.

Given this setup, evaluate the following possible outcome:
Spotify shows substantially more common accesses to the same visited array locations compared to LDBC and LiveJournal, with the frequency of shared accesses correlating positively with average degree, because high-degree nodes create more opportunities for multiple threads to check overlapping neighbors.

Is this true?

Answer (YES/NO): YES